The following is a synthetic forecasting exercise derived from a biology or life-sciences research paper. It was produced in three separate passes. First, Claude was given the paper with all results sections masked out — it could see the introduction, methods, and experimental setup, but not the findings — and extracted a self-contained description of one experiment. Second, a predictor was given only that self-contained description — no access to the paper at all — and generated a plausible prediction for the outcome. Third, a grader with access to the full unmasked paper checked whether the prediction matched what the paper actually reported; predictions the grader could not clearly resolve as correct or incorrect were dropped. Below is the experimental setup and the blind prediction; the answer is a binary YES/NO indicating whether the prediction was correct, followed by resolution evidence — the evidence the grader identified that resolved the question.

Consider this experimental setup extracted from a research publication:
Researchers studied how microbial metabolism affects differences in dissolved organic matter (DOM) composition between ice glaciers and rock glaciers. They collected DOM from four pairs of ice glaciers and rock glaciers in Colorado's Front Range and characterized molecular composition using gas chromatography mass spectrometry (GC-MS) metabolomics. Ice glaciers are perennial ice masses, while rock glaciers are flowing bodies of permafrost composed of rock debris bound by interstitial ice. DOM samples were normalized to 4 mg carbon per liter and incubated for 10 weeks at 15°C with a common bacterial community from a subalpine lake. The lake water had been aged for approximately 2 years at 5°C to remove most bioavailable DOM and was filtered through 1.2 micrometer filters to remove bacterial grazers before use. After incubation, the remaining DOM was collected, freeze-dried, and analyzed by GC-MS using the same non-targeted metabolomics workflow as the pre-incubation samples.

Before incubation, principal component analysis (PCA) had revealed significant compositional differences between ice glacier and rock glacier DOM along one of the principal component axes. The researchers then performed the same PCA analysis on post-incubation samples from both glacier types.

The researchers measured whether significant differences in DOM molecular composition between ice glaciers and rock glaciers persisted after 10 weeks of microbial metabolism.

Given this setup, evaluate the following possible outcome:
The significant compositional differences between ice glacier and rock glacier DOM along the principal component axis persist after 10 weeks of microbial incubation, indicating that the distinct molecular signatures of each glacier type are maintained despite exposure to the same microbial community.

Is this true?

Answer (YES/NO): NO